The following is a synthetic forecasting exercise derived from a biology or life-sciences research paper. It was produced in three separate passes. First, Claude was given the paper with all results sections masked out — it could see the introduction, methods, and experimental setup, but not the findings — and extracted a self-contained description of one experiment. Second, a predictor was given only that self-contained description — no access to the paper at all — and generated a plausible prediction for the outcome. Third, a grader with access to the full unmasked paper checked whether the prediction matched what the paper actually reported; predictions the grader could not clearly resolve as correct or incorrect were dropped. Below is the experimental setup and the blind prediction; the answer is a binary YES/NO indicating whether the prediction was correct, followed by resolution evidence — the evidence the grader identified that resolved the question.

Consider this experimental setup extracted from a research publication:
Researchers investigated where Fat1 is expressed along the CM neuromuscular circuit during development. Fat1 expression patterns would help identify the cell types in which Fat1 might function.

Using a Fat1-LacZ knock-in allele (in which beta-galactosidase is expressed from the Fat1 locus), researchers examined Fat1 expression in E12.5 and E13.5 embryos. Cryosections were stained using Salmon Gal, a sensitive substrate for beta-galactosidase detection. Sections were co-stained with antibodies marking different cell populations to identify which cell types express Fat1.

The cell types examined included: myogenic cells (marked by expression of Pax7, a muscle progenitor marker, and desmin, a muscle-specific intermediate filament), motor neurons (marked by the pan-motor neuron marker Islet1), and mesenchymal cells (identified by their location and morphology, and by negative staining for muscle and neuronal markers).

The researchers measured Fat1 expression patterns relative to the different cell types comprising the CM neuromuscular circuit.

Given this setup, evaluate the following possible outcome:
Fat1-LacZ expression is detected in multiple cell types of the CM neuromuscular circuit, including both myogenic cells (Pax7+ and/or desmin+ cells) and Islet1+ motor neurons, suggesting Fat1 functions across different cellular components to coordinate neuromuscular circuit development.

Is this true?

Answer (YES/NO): YES